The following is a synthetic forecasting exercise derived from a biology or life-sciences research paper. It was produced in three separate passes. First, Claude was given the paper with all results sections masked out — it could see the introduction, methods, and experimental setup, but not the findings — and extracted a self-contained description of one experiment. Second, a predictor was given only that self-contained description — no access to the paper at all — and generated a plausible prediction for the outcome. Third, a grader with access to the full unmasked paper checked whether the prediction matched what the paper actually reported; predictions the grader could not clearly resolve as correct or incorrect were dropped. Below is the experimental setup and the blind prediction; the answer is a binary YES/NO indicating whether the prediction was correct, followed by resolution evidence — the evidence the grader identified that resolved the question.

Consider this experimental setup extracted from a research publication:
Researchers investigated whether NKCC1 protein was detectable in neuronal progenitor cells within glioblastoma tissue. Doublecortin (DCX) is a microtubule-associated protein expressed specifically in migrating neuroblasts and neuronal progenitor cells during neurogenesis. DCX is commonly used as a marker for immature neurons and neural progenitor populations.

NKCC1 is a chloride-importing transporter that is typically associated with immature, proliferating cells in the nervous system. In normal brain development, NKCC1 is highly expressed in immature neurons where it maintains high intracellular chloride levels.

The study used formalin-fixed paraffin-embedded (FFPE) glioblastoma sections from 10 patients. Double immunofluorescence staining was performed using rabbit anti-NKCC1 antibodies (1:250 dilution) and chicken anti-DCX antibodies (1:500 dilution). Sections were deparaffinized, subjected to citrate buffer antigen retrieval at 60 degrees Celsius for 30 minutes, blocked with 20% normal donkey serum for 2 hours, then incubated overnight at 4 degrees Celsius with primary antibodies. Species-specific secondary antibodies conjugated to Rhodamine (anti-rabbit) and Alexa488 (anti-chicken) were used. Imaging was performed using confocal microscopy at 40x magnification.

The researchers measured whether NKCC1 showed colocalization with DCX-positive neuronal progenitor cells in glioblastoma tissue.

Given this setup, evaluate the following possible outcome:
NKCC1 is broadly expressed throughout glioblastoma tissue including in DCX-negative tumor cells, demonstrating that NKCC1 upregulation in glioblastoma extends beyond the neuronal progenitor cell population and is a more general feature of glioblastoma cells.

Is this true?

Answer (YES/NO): NO